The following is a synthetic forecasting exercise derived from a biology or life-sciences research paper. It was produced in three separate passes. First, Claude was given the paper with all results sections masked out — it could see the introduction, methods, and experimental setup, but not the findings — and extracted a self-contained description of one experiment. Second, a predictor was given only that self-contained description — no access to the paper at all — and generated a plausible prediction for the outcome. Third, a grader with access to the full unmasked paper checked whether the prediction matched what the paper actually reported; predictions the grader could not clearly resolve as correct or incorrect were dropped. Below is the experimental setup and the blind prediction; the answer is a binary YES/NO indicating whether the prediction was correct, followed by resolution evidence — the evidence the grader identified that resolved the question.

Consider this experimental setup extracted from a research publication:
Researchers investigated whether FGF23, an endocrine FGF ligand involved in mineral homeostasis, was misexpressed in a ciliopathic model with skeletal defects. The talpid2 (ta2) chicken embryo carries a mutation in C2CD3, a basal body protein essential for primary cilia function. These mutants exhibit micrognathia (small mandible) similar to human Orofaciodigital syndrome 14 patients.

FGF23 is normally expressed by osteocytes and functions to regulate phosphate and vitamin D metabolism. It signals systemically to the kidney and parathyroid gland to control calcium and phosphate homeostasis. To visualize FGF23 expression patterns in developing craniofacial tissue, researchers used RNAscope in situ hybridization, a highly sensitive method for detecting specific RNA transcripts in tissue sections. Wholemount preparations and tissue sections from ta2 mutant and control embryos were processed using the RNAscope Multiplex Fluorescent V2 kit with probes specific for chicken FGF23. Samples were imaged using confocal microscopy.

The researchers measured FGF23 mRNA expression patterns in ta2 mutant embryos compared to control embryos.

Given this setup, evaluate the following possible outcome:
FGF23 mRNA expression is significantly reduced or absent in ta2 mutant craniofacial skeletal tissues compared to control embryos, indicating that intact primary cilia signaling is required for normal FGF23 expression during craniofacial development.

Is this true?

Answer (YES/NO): NO